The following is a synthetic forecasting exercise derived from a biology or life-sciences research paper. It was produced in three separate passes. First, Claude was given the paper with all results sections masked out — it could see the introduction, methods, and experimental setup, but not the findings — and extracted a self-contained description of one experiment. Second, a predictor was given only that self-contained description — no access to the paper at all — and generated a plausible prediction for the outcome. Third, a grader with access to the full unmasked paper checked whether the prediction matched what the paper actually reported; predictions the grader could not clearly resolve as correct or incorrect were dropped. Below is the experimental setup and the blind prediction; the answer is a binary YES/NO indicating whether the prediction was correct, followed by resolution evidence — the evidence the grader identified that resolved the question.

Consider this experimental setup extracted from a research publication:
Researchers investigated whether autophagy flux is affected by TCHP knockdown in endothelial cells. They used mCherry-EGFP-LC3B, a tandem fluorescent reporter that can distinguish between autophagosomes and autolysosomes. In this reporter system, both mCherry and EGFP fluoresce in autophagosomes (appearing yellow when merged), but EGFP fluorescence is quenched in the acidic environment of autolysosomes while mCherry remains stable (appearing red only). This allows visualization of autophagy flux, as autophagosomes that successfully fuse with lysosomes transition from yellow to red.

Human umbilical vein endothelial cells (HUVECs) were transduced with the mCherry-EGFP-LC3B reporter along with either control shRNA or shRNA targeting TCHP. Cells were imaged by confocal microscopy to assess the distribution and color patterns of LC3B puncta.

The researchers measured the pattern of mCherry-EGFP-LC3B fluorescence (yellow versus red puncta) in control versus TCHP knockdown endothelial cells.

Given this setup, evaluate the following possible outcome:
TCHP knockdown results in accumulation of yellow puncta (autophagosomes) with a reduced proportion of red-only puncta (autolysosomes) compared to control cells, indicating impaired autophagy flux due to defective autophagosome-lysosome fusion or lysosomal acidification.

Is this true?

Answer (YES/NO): NO